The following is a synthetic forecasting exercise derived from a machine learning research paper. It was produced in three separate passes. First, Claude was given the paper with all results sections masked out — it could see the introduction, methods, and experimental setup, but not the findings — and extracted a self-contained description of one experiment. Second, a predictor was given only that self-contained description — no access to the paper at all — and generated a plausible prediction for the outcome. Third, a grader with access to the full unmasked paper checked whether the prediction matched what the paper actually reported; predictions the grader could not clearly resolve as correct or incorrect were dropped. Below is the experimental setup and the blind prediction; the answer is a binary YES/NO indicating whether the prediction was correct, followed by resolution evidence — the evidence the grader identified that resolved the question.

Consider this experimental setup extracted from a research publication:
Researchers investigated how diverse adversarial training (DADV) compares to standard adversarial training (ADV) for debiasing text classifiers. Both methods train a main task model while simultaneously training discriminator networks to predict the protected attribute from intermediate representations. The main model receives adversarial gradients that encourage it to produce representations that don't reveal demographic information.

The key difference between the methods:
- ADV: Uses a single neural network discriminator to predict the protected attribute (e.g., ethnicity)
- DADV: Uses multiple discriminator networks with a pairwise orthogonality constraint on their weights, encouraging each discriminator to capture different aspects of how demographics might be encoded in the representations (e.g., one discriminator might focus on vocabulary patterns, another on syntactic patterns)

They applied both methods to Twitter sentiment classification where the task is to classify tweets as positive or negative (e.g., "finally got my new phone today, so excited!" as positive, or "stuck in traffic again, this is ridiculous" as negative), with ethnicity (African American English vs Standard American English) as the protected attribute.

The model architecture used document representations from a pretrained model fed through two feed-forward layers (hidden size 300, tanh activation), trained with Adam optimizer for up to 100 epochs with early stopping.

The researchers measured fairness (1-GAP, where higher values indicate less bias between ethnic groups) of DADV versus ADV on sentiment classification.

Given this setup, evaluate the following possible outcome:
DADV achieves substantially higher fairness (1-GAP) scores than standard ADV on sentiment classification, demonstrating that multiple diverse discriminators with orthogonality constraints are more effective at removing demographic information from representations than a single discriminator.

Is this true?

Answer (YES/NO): NO